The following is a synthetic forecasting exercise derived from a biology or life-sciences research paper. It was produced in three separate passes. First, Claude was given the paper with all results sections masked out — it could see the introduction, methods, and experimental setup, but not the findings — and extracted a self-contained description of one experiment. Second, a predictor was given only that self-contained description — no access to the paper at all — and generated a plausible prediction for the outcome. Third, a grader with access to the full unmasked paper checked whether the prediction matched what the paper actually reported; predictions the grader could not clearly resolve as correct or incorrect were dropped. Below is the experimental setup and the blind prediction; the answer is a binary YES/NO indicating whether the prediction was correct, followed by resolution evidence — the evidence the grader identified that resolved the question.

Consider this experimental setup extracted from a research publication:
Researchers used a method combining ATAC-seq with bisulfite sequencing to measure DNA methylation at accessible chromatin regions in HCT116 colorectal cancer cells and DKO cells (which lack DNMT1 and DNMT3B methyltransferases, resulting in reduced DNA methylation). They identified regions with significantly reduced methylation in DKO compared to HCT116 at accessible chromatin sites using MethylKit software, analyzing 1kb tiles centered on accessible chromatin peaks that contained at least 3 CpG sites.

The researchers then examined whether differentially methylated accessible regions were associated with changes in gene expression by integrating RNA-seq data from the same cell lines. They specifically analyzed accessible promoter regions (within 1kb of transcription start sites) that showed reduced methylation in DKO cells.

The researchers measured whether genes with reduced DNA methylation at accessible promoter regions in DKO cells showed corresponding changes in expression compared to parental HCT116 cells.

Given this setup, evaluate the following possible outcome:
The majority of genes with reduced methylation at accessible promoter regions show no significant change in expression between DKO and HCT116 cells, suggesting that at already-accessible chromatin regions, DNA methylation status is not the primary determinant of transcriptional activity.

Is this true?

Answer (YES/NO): NO